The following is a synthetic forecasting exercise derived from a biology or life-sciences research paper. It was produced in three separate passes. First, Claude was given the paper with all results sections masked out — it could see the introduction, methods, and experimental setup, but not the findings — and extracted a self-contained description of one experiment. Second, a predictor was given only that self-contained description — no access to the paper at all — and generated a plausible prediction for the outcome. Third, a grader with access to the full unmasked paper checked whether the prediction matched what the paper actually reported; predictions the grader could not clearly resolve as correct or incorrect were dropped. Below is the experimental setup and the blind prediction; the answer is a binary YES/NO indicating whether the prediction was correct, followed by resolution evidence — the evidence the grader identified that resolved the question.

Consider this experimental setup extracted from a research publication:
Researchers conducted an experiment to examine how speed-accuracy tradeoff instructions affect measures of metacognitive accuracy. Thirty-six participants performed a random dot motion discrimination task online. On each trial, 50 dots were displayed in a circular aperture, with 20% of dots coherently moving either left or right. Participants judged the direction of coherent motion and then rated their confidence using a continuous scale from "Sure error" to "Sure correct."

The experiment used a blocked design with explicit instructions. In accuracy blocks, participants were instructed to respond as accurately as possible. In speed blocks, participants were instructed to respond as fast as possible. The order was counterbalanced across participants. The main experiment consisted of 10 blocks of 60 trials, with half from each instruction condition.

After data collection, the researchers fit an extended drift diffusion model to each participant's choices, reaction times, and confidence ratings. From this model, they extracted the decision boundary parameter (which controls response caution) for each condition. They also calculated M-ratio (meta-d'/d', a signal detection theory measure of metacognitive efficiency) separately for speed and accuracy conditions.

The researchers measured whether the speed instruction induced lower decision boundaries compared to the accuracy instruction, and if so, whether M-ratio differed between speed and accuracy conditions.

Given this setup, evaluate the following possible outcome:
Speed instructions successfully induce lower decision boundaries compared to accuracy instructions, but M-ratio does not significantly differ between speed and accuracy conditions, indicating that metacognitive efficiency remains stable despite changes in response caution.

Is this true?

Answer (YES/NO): NO